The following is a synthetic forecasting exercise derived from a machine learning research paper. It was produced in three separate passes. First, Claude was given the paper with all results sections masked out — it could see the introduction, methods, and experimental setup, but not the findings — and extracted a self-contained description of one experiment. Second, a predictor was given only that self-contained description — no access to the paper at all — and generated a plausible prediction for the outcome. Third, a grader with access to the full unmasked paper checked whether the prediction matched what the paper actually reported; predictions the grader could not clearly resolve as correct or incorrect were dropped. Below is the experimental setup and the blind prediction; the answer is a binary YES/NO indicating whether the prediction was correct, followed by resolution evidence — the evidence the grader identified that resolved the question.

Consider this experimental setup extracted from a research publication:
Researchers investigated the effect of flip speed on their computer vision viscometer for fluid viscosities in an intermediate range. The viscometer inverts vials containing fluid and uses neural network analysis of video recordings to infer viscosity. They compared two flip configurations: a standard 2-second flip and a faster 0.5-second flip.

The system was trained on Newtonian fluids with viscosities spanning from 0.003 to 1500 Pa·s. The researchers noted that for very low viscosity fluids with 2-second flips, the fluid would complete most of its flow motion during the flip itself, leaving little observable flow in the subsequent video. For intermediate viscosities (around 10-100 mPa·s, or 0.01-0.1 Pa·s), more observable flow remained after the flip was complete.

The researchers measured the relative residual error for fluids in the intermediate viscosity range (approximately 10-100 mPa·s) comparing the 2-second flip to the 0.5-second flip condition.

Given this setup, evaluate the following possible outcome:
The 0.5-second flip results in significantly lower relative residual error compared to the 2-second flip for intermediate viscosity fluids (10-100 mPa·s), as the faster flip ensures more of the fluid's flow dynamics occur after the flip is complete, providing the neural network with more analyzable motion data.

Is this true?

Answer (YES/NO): YES